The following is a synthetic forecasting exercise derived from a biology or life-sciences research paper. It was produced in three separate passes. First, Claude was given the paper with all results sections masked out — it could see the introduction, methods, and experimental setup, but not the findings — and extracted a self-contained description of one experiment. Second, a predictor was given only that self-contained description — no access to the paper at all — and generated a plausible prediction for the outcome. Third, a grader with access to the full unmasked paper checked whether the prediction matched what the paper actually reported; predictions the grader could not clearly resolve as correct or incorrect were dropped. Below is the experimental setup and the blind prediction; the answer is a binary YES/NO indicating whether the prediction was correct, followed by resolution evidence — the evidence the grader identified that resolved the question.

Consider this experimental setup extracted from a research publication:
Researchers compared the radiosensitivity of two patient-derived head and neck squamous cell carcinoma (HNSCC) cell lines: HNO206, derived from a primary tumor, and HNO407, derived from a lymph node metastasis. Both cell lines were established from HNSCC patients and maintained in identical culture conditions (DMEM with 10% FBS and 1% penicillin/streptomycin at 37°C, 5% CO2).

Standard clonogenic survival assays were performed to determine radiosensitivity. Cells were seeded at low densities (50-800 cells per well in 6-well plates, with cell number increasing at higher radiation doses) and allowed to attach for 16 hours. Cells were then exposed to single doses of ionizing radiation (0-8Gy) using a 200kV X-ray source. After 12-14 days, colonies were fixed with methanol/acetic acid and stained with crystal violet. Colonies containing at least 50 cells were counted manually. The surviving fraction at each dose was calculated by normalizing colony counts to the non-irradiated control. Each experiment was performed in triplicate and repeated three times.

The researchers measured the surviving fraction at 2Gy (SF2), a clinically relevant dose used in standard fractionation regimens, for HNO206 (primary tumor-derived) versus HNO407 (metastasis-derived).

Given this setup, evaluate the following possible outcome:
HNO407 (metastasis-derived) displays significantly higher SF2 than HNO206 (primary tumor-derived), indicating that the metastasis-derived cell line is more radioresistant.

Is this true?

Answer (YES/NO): YES